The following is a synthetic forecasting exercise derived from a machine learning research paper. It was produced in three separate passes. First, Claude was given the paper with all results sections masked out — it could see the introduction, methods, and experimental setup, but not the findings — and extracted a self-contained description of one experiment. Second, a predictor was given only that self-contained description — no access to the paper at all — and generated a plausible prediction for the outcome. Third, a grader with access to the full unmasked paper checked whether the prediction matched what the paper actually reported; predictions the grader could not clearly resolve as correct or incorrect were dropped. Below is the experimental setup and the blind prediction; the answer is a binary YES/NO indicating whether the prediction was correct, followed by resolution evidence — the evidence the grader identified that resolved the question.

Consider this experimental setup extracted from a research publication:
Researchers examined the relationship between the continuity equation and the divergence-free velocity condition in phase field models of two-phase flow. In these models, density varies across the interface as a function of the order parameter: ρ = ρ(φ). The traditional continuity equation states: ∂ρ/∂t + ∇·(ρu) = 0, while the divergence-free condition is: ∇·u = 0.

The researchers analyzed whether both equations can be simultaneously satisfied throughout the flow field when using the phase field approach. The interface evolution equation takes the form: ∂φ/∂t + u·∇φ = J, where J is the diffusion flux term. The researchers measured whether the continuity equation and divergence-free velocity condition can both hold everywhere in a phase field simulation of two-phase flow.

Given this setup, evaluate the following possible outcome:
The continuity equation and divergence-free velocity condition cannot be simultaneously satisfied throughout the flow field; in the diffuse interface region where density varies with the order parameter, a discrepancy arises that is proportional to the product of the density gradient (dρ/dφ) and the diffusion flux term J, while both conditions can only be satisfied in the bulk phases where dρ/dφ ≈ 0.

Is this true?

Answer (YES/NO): NO